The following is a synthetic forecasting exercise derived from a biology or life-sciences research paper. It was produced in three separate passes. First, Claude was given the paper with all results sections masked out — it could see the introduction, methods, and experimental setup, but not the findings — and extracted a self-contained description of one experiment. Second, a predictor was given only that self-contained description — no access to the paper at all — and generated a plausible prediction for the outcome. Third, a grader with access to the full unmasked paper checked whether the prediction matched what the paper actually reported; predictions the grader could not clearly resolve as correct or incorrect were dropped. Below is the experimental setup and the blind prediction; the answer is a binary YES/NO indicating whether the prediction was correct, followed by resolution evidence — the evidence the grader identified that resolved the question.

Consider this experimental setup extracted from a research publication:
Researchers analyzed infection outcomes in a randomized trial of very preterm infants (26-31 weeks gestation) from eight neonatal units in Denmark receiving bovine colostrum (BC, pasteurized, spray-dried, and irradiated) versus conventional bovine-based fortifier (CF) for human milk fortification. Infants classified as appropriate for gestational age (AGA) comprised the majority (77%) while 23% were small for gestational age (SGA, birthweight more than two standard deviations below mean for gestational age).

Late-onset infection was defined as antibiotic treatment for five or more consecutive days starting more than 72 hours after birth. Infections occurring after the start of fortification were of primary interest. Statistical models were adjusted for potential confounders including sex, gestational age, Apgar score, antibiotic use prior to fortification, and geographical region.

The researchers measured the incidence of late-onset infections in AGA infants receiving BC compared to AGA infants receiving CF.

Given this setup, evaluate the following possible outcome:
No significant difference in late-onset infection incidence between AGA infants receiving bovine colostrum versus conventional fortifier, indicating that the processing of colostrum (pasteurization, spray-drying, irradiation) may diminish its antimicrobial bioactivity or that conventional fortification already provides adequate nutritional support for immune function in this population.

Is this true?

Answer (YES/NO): YES